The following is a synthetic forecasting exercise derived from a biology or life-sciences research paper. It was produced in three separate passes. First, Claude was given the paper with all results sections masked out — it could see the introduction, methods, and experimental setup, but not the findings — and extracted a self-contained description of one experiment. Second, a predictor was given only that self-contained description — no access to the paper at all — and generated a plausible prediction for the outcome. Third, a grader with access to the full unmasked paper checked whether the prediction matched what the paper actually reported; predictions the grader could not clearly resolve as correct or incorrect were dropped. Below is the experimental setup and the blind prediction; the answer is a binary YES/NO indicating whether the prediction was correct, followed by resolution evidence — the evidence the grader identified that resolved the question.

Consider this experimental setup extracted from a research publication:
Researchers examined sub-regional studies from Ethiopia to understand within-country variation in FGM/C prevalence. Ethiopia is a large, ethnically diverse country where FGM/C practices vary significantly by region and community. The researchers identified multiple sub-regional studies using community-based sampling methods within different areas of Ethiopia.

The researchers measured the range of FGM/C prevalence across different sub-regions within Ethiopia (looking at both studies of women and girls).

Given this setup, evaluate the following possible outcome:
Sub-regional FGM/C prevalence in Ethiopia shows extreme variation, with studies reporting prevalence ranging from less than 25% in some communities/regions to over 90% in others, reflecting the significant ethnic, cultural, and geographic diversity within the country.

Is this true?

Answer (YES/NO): YES